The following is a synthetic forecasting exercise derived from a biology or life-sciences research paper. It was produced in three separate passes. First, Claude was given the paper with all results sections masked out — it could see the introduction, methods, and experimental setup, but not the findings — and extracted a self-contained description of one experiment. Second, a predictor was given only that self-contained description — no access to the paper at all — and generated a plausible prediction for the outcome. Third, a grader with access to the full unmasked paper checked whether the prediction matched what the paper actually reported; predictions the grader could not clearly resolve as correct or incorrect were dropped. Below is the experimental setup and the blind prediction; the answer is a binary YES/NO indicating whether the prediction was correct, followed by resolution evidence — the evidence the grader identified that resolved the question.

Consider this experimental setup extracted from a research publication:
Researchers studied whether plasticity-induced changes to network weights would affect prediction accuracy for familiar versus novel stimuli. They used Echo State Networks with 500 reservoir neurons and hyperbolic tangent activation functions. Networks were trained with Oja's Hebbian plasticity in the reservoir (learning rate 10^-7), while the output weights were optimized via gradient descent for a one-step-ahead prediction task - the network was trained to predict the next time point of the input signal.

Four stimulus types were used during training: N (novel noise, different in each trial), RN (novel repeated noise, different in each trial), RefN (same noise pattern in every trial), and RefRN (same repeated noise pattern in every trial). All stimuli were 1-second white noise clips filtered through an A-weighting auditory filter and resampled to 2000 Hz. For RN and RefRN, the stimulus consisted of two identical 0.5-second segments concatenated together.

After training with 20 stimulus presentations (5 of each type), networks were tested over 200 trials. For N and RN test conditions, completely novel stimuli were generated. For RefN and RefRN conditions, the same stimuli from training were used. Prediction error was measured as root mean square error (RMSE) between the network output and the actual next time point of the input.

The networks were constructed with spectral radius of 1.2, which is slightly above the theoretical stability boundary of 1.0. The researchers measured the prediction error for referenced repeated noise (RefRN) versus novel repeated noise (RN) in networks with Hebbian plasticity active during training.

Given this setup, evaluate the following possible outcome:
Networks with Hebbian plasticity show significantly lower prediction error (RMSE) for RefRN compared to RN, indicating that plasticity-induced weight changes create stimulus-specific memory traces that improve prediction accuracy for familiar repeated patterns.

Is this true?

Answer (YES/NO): NO